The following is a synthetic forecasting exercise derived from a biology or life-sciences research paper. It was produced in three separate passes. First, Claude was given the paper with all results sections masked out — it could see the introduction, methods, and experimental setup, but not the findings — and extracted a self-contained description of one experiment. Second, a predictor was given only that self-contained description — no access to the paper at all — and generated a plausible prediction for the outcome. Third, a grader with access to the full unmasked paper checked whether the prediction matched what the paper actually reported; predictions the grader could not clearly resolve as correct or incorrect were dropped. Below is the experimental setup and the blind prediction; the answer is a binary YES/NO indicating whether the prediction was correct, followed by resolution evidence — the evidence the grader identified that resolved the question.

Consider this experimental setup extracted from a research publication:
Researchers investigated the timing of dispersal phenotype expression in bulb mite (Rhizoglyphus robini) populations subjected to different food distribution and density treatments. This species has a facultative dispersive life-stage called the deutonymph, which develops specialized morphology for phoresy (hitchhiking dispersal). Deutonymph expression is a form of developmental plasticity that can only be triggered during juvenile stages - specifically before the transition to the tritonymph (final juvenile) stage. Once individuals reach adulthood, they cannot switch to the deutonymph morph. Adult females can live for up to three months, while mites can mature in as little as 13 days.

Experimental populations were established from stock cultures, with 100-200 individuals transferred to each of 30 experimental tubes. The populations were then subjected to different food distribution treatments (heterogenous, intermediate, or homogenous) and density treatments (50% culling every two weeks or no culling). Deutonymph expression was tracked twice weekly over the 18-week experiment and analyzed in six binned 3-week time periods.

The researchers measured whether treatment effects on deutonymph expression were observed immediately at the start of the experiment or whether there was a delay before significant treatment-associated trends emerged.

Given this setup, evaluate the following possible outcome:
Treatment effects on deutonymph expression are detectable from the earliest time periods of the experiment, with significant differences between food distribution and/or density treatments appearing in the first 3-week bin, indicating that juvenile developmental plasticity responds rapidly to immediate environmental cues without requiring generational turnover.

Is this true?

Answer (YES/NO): NO